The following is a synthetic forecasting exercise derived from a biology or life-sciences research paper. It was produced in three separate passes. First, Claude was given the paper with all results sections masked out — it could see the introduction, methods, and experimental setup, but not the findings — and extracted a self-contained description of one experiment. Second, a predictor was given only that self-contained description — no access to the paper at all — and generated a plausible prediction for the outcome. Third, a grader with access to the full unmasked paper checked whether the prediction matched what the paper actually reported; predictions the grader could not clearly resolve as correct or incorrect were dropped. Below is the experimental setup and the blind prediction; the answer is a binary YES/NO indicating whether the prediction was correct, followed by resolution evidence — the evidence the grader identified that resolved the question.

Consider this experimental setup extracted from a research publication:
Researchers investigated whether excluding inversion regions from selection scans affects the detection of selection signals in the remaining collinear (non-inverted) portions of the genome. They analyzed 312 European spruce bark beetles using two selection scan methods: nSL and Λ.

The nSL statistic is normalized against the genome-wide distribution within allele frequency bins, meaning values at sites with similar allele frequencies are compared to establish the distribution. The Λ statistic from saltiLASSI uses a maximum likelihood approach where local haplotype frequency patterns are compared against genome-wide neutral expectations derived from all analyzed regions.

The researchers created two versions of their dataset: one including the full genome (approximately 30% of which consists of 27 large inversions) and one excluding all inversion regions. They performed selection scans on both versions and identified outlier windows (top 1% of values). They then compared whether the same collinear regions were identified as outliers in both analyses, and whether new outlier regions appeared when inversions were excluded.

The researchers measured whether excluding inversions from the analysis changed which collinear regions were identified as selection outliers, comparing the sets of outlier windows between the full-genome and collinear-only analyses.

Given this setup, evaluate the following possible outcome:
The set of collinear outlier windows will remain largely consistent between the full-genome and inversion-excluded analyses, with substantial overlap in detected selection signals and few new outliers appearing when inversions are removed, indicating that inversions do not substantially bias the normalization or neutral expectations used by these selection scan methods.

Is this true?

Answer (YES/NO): YES